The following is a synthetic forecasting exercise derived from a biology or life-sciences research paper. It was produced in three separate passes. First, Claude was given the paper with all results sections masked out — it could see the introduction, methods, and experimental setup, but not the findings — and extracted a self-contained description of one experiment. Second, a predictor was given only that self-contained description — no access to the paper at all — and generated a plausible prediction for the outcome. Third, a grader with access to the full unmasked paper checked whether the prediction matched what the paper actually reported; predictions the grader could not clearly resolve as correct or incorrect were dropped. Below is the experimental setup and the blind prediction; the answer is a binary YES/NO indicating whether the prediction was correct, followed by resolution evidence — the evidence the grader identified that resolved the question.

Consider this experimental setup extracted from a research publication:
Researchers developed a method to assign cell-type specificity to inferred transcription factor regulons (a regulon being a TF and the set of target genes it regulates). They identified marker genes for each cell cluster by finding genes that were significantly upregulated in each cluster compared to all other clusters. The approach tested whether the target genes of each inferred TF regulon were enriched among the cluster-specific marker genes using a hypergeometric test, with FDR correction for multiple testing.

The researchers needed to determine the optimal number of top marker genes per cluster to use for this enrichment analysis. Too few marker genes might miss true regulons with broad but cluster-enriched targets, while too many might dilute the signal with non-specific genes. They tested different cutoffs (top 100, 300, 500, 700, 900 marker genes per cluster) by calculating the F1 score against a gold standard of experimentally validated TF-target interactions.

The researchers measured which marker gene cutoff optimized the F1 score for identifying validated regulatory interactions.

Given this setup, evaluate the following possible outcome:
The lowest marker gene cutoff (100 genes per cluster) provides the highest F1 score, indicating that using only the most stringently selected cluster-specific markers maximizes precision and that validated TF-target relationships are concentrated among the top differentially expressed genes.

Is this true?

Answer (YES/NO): NO